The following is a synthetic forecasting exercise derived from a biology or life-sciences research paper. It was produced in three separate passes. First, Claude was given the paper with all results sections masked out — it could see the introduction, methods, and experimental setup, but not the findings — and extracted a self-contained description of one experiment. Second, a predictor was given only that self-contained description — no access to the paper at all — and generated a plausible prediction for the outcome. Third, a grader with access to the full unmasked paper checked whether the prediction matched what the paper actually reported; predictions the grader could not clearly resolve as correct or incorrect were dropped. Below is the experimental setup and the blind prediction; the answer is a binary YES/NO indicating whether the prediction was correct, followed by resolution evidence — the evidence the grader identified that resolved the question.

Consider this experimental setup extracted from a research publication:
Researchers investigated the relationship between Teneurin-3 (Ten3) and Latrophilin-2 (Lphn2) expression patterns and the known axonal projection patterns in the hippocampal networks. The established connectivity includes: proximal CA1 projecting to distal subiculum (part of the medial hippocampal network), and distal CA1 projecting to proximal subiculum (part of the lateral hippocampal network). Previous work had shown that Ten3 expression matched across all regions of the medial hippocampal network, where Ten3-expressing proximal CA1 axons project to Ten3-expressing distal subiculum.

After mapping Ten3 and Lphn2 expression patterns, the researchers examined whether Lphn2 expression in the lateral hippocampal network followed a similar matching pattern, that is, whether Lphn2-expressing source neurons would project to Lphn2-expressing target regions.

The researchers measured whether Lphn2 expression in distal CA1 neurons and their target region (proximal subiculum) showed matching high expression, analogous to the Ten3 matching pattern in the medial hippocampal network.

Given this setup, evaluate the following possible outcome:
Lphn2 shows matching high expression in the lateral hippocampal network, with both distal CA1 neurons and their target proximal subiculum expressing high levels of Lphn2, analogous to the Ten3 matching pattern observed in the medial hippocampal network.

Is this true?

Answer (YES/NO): YES